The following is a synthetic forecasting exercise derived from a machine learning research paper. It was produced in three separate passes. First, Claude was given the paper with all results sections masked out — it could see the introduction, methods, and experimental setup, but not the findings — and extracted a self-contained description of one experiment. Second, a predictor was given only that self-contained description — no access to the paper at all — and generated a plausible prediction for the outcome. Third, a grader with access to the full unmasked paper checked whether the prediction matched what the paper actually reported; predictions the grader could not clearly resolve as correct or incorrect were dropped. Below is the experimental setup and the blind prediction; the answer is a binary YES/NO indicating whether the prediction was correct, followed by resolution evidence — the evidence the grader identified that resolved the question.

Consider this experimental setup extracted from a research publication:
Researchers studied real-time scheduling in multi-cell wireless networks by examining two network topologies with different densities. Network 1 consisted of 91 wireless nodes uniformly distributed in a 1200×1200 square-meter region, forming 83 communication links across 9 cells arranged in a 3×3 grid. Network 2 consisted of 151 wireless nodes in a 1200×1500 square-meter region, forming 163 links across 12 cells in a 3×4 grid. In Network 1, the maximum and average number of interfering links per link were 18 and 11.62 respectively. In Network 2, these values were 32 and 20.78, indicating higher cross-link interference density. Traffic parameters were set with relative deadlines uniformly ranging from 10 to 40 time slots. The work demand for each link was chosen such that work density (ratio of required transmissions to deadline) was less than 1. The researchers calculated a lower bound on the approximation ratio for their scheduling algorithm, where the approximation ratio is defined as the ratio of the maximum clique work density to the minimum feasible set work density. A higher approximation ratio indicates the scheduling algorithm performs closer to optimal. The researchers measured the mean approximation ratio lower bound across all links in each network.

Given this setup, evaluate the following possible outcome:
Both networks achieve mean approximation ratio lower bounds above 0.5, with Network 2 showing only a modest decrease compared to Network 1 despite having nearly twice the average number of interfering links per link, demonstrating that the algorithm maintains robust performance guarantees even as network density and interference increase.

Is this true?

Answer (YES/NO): YES